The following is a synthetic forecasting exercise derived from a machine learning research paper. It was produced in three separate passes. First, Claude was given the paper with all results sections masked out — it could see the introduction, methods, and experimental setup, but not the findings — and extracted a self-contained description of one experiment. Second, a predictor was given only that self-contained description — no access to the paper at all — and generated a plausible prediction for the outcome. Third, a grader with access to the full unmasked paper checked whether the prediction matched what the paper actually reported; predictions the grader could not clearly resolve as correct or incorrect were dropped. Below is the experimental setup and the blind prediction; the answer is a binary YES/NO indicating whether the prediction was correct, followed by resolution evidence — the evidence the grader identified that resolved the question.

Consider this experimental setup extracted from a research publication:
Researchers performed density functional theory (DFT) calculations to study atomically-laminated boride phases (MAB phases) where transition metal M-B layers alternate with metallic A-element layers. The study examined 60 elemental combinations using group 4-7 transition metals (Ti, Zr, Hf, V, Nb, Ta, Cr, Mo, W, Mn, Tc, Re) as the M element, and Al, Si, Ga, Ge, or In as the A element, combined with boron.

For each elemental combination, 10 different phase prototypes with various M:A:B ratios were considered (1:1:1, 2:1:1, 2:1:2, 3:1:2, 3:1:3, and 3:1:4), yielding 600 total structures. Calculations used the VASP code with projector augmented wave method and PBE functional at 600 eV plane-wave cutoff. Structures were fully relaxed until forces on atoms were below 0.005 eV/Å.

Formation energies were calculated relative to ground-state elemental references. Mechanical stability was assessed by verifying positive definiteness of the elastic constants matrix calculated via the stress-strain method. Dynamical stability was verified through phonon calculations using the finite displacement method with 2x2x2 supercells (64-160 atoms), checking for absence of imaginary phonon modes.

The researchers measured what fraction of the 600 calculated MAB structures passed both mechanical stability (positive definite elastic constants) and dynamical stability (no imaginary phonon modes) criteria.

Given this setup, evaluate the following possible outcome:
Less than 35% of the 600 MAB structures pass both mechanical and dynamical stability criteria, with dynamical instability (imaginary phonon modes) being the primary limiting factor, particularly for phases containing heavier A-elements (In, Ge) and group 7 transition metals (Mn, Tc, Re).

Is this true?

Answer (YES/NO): NO